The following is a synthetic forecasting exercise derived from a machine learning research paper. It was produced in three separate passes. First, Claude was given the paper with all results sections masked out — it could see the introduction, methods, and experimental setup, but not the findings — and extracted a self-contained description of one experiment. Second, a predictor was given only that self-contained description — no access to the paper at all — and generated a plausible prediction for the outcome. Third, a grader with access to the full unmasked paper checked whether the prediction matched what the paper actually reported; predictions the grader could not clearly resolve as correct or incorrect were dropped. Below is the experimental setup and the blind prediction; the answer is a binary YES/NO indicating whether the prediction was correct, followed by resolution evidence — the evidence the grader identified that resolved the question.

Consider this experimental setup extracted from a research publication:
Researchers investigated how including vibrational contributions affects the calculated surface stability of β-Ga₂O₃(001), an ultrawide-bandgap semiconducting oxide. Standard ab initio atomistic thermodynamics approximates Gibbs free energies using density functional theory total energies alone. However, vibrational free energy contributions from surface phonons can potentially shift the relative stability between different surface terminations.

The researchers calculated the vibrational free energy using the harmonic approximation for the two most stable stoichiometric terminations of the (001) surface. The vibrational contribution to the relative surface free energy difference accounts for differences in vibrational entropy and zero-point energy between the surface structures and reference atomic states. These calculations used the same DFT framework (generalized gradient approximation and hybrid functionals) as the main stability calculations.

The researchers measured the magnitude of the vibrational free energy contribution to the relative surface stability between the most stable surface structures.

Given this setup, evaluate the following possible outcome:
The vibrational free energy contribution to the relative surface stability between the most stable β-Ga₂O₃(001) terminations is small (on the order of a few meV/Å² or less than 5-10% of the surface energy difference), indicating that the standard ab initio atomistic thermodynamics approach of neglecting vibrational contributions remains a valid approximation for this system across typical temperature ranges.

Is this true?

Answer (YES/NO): YES